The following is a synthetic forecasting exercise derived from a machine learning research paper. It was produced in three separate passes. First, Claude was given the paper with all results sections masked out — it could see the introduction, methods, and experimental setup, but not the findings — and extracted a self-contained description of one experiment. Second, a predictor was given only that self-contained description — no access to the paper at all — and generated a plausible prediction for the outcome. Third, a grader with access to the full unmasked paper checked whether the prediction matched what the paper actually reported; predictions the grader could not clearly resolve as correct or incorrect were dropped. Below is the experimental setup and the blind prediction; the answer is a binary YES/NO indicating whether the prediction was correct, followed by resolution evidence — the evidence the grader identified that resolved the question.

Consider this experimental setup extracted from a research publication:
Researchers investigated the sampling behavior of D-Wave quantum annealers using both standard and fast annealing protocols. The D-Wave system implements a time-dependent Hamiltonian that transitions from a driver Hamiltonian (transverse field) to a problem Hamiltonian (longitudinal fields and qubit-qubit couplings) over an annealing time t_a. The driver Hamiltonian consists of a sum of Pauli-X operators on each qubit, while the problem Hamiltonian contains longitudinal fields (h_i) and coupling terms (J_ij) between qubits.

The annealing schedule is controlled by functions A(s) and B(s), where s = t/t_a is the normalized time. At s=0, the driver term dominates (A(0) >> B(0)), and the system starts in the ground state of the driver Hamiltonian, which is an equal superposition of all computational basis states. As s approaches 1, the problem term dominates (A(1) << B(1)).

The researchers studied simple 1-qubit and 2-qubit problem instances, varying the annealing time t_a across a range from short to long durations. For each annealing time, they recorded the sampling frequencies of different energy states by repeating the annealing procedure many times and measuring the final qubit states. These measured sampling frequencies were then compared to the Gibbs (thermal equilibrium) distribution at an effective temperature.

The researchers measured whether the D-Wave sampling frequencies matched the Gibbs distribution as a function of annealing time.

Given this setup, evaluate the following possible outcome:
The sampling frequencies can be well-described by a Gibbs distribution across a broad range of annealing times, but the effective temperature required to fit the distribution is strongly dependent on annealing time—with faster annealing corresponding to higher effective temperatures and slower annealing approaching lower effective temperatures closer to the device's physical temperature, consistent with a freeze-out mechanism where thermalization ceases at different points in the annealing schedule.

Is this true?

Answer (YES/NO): NO